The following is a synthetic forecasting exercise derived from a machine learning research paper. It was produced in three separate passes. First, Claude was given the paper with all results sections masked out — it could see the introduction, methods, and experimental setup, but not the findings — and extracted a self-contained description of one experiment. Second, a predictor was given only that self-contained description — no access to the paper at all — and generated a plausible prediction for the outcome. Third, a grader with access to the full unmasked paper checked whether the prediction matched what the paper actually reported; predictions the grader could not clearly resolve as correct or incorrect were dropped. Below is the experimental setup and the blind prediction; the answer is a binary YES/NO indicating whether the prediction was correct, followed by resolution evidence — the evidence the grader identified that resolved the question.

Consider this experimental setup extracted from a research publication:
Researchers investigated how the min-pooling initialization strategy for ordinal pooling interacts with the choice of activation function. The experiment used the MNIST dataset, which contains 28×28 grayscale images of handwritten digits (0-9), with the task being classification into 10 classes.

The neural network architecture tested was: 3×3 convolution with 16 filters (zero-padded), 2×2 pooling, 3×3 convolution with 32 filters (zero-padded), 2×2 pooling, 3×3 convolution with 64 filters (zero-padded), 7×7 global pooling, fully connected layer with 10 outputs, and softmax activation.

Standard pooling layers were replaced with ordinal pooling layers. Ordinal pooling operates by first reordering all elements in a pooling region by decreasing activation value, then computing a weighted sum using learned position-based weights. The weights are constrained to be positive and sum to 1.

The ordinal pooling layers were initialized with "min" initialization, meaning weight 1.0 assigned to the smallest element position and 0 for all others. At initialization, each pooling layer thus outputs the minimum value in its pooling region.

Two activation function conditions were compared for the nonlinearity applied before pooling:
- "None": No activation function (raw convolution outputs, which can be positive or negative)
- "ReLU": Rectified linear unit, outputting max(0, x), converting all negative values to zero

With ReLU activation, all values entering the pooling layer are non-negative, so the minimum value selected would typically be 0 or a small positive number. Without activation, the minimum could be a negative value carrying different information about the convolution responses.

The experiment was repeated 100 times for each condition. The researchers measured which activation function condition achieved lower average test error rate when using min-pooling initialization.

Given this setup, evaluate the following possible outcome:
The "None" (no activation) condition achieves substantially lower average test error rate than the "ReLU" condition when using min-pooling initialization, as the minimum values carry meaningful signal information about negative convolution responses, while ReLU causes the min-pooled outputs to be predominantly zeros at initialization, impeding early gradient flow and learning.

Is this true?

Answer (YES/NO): NO